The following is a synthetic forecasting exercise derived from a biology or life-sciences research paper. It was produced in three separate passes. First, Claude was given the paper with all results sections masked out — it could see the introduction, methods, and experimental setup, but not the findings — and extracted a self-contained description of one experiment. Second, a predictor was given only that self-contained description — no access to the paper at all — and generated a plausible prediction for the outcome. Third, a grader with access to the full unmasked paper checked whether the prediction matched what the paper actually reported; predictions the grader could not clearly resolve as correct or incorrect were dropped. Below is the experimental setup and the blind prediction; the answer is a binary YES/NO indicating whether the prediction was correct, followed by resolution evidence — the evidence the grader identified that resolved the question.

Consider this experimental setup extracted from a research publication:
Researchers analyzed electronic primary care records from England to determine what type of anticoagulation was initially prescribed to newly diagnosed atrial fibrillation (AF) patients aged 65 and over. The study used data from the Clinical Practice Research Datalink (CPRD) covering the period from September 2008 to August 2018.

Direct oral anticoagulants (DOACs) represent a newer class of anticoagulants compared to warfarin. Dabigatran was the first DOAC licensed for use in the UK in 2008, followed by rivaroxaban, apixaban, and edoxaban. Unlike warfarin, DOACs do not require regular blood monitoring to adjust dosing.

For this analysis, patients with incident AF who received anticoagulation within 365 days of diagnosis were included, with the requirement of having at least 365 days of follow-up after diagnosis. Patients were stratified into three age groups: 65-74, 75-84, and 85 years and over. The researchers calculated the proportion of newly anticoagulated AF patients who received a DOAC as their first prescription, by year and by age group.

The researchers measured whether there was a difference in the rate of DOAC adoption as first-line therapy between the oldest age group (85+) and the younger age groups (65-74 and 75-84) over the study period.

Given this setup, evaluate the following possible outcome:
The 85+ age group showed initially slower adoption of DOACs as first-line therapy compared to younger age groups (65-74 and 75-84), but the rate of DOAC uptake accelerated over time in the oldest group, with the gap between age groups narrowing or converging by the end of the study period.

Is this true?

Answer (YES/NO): NO